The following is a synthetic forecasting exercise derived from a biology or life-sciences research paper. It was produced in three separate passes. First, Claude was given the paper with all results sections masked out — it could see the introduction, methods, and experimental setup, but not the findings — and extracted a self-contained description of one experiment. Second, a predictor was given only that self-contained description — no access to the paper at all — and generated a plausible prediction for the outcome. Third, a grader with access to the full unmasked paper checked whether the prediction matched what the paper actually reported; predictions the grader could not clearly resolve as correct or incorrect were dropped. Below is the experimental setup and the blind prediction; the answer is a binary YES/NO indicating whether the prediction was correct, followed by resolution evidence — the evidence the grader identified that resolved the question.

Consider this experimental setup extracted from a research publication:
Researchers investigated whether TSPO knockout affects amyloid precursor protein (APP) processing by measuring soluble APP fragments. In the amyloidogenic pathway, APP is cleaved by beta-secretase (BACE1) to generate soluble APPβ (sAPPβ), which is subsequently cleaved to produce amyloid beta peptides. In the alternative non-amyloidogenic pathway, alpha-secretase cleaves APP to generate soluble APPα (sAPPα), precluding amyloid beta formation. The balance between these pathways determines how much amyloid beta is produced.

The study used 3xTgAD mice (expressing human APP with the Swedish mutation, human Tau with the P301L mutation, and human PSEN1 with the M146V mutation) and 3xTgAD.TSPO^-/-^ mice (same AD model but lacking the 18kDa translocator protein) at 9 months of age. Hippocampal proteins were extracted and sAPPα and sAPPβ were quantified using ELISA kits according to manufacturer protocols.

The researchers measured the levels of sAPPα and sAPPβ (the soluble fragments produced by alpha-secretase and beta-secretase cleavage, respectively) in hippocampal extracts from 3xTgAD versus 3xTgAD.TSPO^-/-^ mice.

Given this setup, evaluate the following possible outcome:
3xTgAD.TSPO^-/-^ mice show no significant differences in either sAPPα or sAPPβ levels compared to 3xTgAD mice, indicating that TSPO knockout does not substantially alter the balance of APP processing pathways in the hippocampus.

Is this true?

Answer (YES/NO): YES